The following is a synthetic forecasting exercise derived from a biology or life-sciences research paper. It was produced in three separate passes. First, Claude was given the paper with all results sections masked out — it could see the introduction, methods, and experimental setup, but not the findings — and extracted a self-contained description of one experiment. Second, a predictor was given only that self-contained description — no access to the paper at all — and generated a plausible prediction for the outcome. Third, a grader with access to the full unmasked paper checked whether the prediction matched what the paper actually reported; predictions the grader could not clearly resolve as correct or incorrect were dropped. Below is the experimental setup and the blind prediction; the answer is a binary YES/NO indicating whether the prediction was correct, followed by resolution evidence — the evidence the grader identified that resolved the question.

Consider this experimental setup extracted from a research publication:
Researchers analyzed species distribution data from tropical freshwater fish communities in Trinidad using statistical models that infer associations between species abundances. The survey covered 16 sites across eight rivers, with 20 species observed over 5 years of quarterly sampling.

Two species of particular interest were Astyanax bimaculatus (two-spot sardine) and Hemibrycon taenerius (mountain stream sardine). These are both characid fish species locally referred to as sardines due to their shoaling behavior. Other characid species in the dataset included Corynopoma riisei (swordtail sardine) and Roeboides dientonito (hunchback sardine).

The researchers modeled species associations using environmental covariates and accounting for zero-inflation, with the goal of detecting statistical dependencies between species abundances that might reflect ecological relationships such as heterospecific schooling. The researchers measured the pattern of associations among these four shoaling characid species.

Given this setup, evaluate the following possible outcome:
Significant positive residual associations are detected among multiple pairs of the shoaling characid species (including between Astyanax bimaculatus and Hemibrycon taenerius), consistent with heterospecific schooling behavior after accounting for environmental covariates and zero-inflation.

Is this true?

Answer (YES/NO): NO